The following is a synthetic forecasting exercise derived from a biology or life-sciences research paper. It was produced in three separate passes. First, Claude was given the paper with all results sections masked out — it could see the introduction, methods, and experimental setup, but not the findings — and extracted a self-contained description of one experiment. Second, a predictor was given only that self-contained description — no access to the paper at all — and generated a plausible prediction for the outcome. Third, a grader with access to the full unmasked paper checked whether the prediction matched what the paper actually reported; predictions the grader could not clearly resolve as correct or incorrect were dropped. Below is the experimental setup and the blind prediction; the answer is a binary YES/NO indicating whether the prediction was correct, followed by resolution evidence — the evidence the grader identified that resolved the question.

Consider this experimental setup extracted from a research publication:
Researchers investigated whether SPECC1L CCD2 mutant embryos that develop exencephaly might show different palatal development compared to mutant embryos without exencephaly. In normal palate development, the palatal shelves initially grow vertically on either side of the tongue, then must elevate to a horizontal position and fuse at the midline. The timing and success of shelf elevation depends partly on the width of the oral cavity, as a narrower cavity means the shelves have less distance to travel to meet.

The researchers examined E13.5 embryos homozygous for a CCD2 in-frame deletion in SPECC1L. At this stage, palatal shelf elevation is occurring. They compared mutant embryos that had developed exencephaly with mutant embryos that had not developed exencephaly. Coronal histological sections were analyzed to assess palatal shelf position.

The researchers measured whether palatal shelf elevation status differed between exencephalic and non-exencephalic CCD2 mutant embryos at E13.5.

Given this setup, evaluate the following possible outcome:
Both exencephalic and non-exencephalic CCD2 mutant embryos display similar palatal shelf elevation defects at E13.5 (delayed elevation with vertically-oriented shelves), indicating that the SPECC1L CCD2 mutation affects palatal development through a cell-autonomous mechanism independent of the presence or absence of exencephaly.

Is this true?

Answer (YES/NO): NO